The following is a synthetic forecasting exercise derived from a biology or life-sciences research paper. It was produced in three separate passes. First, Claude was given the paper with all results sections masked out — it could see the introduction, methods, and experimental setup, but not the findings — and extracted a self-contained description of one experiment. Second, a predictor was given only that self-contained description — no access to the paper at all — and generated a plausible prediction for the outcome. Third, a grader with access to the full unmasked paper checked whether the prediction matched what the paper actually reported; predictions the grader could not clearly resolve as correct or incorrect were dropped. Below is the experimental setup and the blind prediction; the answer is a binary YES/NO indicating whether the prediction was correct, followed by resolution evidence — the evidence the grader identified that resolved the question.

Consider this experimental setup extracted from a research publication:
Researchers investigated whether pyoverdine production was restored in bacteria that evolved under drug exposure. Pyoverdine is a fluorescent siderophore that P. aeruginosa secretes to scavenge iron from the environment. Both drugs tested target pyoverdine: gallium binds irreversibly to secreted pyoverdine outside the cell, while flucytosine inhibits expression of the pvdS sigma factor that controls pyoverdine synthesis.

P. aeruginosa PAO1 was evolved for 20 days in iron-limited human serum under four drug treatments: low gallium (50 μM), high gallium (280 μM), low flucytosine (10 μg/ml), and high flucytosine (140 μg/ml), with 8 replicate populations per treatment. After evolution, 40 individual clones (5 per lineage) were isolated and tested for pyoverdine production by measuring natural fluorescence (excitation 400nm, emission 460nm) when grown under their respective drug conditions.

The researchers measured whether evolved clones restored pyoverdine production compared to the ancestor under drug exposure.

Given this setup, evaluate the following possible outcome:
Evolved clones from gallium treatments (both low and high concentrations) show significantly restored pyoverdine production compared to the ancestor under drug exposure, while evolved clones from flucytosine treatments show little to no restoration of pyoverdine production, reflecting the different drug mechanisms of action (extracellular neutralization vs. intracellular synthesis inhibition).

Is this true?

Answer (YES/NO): NO